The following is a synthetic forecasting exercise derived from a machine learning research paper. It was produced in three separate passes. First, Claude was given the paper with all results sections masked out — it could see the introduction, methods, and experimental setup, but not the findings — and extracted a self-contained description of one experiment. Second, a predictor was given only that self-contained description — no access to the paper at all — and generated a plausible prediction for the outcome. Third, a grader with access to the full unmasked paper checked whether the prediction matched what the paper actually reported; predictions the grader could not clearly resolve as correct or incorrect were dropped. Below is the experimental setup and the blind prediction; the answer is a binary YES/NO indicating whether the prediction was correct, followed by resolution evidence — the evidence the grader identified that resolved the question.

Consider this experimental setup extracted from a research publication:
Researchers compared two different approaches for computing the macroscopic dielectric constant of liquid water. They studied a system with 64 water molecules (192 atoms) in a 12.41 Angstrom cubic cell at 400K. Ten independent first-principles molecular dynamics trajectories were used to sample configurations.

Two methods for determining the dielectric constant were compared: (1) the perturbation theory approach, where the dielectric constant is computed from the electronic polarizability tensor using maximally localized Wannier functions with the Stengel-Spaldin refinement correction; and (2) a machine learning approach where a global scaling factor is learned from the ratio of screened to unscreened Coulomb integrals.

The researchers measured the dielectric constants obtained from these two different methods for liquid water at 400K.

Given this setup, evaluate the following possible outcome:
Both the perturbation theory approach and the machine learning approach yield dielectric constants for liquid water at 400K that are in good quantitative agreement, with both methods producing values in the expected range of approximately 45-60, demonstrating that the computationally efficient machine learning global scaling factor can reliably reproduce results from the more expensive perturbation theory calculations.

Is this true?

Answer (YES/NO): NO